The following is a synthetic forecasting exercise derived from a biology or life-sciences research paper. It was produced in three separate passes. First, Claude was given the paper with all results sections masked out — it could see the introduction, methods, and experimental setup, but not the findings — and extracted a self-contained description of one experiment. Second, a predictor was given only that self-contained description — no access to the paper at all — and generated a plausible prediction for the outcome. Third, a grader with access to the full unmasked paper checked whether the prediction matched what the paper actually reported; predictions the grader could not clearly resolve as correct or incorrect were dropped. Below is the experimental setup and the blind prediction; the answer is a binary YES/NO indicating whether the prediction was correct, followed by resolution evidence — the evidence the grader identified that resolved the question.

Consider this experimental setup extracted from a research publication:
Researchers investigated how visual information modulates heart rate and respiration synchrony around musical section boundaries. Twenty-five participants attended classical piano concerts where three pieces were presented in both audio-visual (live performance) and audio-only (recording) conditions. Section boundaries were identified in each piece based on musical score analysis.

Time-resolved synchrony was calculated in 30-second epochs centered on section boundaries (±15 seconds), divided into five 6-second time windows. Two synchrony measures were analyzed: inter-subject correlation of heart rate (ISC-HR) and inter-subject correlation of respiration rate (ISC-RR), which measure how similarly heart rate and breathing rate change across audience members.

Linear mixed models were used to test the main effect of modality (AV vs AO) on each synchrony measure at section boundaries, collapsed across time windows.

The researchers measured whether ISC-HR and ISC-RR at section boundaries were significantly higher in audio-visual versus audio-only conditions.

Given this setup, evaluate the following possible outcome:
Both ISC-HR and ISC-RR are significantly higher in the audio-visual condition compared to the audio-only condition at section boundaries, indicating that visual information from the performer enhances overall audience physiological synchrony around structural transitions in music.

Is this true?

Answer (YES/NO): NO